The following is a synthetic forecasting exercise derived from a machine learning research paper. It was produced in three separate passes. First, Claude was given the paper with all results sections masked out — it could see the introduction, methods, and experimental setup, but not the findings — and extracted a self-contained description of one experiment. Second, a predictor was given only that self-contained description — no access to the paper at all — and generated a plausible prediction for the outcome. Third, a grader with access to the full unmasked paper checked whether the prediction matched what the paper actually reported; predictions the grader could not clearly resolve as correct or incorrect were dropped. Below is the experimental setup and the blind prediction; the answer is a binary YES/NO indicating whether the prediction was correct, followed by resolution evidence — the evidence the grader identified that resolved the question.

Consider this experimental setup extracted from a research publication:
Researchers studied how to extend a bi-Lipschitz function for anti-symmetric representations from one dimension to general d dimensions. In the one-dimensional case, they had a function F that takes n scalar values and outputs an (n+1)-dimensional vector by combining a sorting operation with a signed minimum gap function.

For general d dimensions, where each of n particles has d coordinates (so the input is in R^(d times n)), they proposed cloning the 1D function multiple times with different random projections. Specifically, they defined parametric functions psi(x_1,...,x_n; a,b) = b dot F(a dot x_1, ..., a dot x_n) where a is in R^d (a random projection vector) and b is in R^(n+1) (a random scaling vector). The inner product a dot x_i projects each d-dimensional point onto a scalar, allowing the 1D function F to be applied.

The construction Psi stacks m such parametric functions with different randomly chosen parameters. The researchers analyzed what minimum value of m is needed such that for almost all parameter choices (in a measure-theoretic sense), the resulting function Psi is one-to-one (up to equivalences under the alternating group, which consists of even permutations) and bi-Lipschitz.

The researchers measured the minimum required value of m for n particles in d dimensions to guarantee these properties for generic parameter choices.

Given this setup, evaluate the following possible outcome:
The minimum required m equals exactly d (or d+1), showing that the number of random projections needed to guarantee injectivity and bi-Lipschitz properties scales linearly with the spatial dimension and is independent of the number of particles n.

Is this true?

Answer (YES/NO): NO